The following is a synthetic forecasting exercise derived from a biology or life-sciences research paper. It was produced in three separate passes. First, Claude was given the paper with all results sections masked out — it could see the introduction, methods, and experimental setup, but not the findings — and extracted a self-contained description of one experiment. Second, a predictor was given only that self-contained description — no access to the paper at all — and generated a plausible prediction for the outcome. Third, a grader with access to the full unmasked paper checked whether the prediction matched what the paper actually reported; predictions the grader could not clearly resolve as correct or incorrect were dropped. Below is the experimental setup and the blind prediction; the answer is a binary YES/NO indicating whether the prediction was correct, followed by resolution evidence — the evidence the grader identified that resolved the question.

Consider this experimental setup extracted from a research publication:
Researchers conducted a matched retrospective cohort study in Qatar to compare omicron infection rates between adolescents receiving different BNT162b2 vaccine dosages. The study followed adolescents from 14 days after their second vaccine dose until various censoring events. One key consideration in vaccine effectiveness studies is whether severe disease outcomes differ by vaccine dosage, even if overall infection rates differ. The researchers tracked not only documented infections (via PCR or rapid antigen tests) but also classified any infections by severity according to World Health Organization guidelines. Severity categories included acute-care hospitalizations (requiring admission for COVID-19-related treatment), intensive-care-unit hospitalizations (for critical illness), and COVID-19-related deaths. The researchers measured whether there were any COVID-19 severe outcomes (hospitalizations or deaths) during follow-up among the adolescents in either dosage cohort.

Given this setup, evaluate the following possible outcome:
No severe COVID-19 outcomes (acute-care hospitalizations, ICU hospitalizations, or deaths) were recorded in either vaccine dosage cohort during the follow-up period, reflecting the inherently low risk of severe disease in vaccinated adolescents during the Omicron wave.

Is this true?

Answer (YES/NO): YES